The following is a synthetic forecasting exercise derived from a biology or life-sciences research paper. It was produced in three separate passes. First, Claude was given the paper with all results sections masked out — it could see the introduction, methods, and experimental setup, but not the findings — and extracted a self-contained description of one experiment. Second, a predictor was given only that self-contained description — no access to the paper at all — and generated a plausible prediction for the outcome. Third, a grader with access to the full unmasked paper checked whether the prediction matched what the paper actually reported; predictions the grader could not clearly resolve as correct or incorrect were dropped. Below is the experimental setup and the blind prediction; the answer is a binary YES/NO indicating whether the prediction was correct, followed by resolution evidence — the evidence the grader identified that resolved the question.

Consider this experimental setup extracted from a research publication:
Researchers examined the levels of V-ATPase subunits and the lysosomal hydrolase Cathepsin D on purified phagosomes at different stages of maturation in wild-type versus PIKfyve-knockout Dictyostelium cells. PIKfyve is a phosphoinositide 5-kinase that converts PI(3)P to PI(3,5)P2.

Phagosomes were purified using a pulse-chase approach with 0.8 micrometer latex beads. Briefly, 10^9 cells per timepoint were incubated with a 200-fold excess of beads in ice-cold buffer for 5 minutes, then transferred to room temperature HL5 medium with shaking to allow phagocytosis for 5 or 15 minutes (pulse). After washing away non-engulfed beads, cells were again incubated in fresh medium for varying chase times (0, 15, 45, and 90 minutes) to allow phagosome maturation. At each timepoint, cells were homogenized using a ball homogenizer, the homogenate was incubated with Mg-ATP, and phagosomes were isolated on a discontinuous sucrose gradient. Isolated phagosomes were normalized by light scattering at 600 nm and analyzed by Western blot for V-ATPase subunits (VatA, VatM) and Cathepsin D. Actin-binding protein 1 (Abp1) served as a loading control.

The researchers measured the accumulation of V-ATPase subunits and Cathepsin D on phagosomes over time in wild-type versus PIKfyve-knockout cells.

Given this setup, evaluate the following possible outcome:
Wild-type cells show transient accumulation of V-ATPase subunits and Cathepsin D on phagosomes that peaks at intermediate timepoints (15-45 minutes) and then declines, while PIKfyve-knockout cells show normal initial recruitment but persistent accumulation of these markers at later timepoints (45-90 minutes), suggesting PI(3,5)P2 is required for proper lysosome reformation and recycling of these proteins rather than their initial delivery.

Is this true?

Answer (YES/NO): NO